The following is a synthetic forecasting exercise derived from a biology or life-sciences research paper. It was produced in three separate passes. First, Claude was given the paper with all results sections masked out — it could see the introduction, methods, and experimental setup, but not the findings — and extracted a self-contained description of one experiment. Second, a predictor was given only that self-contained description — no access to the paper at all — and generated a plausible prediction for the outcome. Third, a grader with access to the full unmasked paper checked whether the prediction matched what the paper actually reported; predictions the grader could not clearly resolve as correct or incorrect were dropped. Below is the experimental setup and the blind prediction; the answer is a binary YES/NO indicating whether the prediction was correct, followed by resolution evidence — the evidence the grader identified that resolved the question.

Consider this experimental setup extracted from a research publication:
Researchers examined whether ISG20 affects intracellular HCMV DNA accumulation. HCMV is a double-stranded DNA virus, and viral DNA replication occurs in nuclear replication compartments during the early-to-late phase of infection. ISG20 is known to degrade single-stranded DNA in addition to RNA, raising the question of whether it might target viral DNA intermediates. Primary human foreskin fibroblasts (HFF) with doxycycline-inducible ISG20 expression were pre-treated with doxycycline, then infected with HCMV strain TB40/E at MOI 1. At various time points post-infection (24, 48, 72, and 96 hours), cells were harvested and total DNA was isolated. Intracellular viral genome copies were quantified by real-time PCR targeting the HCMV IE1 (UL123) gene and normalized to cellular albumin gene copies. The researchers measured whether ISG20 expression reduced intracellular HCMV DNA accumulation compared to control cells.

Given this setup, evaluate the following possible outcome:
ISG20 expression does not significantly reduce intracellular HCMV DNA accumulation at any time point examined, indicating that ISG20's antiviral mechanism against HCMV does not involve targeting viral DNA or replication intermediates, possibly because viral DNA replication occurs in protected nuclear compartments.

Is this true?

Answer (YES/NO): NO